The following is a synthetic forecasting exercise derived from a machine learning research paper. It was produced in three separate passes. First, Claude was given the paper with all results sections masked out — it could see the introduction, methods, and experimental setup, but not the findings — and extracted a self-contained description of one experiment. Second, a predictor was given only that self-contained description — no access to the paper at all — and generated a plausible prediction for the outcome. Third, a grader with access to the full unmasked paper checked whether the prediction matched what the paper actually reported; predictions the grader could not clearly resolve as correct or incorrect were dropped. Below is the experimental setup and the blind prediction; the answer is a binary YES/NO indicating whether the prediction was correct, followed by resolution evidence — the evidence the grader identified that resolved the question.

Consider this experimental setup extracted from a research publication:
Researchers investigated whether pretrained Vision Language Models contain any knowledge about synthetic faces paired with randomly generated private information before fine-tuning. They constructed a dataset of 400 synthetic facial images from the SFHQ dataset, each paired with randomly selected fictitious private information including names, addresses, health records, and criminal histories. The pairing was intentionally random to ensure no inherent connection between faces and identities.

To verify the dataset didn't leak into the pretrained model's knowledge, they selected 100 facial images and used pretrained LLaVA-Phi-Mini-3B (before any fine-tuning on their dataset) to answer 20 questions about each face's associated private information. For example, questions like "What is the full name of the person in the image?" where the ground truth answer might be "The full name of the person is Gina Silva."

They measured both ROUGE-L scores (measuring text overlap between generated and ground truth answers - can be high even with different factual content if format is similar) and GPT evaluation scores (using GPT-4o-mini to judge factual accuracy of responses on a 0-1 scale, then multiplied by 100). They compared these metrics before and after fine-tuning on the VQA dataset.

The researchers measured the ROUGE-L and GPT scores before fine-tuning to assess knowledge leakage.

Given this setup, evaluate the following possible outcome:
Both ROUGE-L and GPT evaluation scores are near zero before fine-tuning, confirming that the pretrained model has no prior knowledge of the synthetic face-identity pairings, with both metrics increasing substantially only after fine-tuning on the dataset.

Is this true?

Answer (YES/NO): NO